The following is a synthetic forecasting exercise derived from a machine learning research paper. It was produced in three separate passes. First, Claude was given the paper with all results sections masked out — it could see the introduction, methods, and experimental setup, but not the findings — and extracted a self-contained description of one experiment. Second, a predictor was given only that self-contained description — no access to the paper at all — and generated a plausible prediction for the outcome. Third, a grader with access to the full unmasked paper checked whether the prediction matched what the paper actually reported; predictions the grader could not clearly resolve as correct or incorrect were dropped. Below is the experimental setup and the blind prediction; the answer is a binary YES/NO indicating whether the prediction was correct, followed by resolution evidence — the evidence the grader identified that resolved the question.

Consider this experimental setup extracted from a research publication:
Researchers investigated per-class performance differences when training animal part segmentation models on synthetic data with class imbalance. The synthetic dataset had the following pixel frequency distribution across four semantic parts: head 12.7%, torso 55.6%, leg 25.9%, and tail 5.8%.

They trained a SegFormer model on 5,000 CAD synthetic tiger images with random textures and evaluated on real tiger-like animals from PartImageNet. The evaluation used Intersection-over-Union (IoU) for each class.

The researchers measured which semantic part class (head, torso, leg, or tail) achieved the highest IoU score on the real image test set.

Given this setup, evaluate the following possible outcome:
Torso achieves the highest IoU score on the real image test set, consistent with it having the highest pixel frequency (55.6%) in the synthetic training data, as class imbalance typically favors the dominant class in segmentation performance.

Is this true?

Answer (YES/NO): NO